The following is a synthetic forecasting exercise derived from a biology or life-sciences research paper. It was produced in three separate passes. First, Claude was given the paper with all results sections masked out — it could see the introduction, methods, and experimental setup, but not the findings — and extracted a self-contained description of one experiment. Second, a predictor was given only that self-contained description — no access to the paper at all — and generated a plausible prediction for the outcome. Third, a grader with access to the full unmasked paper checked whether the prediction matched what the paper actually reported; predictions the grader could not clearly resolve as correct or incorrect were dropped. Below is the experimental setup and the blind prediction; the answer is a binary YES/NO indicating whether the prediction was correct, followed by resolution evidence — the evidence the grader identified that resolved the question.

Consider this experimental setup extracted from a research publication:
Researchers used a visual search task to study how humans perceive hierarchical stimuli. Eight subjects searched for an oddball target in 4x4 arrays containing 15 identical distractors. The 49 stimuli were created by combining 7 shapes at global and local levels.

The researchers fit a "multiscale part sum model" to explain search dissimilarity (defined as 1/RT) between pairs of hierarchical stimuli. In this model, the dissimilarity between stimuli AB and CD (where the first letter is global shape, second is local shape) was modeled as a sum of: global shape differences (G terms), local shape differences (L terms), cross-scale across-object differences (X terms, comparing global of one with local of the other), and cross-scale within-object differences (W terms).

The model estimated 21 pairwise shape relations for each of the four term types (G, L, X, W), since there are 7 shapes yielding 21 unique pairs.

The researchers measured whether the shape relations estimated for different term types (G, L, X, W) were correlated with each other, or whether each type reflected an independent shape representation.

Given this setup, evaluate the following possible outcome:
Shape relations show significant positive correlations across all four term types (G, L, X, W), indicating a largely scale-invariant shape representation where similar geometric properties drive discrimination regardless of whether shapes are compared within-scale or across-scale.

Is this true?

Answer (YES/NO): NO